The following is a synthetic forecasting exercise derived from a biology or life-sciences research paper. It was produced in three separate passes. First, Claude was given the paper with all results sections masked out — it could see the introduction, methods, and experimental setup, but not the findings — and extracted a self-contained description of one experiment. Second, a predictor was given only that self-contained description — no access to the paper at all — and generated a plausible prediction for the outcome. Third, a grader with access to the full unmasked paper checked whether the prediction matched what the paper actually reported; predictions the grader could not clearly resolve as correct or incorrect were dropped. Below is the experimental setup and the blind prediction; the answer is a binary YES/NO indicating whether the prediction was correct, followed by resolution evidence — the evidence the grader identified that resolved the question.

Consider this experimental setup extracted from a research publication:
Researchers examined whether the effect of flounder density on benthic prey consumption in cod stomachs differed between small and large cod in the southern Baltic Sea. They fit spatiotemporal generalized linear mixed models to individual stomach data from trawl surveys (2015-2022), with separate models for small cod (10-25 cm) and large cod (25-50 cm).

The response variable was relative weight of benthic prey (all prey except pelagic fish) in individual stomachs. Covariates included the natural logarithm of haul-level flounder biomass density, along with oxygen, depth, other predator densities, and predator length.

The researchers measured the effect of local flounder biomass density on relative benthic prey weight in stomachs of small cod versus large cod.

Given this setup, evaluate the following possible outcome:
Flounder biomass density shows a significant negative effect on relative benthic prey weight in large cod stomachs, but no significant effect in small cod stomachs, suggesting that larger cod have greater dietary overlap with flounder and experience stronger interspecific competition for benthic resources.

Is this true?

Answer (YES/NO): NO